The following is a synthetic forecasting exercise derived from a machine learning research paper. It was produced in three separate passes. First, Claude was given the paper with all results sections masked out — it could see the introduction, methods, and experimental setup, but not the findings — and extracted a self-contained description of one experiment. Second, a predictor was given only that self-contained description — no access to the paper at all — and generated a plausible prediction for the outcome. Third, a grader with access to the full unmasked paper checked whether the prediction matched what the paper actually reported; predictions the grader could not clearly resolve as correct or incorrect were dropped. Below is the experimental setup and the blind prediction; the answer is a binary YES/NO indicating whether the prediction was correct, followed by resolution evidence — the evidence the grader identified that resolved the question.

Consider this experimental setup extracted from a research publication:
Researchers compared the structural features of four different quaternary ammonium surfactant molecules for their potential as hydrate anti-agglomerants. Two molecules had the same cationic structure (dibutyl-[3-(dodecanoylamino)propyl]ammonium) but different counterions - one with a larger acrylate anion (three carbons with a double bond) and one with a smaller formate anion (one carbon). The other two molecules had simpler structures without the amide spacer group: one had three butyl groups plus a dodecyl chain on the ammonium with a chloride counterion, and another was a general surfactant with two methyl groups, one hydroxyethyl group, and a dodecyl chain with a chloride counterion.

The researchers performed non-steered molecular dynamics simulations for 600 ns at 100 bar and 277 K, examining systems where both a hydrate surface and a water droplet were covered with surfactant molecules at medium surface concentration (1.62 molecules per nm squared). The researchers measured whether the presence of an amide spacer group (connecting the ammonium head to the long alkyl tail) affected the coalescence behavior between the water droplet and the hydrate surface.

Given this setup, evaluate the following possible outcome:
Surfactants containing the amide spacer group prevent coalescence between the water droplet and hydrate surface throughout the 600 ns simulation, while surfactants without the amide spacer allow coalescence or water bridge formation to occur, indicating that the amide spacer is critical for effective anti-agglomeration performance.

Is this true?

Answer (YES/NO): NO